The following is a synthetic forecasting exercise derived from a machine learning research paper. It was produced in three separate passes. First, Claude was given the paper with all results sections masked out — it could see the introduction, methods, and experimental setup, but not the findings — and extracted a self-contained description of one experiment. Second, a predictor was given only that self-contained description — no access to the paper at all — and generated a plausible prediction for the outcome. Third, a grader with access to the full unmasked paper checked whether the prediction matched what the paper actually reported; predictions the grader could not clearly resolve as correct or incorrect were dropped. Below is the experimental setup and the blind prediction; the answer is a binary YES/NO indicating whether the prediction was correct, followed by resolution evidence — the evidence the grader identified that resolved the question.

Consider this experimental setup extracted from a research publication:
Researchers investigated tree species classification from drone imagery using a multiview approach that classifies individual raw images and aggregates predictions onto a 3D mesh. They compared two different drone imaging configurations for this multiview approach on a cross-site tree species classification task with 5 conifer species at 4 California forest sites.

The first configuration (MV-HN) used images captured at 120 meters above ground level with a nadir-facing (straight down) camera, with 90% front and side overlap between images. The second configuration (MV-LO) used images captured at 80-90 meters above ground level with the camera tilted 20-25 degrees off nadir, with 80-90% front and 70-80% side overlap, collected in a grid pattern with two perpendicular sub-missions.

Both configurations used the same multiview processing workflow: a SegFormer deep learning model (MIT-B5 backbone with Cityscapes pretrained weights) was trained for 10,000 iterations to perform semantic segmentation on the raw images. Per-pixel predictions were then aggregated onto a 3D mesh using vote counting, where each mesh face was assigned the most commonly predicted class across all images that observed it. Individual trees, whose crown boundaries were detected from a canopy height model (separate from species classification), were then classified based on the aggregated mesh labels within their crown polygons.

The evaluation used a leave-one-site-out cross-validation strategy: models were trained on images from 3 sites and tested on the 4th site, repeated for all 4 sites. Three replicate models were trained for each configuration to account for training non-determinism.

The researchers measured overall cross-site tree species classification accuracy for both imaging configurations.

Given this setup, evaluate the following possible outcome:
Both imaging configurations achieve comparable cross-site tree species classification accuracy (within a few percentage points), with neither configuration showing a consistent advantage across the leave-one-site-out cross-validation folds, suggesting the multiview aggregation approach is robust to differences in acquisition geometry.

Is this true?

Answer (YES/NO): NO